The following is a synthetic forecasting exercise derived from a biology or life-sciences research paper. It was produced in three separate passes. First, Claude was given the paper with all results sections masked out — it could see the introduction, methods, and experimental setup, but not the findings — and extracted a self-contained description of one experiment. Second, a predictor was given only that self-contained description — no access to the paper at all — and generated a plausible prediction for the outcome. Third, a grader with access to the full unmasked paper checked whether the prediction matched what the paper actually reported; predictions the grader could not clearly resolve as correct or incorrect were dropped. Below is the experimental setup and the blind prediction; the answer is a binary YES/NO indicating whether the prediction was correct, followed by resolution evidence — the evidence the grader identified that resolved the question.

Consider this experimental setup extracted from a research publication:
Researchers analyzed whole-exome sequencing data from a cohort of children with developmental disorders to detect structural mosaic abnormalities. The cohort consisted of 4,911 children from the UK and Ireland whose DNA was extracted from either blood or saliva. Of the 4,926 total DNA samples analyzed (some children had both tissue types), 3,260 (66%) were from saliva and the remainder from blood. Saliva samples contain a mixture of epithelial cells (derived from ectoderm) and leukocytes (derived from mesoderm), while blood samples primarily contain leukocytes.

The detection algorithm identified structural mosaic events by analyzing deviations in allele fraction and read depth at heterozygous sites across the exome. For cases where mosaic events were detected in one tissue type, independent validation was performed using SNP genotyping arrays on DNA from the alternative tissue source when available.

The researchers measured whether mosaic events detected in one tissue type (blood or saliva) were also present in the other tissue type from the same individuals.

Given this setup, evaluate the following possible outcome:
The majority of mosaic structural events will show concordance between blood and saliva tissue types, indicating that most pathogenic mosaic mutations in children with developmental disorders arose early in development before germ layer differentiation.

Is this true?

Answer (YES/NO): NO